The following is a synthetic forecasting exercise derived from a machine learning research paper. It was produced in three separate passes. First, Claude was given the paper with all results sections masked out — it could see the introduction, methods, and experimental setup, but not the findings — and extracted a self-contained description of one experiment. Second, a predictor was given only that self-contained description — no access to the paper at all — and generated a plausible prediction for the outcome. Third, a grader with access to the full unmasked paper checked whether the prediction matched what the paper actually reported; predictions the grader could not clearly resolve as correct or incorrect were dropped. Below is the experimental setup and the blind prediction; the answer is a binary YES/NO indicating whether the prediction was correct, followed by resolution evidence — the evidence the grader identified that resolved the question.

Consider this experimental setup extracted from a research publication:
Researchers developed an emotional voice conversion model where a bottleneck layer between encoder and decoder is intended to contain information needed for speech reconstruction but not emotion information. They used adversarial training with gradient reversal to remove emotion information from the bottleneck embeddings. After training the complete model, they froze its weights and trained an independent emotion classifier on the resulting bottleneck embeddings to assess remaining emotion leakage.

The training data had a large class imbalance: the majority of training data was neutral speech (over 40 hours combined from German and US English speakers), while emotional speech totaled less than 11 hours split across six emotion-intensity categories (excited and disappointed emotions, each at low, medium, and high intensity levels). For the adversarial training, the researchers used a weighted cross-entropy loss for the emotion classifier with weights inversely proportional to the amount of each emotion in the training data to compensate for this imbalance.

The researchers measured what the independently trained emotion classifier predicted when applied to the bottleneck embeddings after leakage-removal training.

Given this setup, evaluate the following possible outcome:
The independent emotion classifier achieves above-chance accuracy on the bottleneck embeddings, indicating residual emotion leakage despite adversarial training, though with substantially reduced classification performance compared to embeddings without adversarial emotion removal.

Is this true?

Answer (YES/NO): NO